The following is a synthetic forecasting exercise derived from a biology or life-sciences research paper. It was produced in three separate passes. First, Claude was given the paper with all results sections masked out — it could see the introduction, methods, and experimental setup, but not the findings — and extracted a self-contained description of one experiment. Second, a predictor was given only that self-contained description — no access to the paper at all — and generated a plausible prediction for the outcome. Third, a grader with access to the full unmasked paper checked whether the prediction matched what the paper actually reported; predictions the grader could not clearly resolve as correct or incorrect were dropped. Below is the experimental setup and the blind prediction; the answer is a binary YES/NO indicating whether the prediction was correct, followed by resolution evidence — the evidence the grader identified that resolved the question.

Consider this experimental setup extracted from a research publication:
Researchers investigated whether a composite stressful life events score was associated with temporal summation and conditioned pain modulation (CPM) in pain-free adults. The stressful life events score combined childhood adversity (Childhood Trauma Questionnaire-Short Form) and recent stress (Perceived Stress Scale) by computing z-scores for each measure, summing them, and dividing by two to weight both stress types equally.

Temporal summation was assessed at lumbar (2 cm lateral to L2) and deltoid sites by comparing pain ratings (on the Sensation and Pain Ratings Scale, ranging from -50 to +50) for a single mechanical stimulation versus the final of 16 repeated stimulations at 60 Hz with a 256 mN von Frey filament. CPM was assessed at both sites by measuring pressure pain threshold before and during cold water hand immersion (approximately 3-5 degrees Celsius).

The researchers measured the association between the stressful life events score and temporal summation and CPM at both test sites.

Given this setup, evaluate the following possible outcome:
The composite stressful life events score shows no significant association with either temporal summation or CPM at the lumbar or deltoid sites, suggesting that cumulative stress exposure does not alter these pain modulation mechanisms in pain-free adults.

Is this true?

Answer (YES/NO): YES